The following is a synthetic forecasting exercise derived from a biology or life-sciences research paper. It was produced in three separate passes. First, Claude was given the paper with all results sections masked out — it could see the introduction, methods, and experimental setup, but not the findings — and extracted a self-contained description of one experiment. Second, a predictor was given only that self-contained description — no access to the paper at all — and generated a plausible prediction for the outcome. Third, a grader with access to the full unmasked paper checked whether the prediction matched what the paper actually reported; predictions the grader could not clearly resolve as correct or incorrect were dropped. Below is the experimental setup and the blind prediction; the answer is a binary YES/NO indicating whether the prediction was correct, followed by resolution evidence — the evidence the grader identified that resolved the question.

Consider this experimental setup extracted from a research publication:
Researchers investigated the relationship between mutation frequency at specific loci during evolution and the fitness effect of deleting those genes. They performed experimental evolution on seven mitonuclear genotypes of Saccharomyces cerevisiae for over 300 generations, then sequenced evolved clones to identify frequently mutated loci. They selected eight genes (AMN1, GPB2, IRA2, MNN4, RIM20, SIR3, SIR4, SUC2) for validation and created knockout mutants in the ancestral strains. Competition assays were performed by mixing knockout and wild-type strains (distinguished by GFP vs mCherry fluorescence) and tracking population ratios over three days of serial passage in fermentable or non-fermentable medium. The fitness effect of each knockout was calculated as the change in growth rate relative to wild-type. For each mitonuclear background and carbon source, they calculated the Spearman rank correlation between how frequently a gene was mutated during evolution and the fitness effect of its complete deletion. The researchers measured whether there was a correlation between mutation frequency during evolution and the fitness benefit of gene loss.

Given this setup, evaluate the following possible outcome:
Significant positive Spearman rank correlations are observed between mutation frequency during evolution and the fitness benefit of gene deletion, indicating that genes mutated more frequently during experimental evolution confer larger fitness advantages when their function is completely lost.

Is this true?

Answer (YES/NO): NO